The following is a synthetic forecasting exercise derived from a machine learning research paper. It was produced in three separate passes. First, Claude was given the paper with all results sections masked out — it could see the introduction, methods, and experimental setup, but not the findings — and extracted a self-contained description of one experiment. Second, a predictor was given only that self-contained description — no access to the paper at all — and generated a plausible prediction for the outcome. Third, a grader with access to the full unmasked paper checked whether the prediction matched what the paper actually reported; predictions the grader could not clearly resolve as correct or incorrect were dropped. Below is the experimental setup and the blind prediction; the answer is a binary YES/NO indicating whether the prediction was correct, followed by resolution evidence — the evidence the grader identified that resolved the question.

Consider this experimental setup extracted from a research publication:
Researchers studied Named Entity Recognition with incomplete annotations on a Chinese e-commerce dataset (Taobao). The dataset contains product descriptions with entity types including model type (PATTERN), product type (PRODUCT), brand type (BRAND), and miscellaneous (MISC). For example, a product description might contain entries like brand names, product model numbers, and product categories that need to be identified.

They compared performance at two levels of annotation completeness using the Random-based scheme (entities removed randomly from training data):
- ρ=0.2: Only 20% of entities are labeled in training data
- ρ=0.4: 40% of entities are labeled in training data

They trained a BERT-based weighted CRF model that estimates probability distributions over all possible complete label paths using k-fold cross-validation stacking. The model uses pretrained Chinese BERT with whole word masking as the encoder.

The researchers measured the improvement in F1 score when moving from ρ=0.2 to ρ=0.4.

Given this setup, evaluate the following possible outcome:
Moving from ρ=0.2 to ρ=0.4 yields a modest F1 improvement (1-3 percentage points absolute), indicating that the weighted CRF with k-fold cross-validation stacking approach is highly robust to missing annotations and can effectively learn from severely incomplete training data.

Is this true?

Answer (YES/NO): NO